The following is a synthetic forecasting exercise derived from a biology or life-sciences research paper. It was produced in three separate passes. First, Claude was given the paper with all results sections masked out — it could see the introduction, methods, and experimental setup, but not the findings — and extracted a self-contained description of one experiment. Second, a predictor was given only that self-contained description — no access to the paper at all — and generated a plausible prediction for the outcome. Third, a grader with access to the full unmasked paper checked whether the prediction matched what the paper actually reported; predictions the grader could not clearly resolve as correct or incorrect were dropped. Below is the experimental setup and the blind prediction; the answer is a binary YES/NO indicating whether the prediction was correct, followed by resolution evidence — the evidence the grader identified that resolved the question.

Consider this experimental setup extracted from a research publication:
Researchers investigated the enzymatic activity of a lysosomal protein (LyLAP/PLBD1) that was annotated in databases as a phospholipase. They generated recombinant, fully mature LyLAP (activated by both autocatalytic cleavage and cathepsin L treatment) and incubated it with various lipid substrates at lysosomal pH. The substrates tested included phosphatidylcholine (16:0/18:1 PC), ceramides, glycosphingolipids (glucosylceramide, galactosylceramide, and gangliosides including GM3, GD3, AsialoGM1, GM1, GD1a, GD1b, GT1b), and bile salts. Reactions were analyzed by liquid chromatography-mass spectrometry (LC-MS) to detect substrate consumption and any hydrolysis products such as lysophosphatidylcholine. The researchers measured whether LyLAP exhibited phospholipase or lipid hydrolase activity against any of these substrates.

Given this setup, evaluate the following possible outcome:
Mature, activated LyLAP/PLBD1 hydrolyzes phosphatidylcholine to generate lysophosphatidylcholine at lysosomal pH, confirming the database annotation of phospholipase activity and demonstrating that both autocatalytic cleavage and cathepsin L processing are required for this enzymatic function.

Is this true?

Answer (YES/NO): NO